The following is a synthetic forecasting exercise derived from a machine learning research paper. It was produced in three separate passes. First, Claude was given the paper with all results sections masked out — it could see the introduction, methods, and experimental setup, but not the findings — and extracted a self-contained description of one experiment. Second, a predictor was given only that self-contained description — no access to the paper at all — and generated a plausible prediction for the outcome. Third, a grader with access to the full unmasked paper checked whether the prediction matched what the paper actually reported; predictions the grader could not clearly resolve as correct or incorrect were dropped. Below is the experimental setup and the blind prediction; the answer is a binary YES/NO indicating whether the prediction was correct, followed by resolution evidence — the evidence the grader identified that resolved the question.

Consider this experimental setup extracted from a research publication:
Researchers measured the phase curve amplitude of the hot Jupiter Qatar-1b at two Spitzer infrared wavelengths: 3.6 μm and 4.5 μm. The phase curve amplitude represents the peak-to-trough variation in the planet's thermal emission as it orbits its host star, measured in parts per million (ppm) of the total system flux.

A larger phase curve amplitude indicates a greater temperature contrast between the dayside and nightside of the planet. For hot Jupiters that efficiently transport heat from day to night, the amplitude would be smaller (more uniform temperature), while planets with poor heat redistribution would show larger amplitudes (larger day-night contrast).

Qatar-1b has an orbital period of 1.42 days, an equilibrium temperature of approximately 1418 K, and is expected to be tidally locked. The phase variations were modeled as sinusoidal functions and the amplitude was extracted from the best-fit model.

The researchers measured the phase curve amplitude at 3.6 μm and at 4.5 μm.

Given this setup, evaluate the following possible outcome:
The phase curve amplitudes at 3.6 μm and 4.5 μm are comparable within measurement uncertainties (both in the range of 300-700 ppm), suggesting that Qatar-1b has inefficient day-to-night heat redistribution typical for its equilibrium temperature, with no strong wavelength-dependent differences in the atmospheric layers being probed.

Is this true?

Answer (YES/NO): NO